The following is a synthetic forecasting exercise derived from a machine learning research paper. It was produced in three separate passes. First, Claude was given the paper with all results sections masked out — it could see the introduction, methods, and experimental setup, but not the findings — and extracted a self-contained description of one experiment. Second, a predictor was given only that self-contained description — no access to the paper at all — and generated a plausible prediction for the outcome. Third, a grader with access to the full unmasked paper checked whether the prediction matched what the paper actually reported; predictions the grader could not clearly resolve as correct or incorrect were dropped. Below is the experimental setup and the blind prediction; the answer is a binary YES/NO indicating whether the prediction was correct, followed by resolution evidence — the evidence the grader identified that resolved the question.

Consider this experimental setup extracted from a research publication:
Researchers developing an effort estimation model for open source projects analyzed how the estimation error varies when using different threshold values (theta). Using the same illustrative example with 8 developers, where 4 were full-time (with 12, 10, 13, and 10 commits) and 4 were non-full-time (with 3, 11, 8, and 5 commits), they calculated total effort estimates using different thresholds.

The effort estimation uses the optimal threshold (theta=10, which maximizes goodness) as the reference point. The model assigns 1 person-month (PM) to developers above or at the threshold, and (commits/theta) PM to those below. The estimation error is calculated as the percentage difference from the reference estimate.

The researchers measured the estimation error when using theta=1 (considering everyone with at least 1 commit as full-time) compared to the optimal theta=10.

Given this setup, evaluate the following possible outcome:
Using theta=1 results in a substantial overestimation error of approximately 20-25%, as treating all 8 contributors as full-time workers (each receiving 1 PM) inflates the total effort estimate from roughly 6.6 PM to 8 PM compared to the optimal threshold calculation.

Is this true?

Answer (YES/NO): YES